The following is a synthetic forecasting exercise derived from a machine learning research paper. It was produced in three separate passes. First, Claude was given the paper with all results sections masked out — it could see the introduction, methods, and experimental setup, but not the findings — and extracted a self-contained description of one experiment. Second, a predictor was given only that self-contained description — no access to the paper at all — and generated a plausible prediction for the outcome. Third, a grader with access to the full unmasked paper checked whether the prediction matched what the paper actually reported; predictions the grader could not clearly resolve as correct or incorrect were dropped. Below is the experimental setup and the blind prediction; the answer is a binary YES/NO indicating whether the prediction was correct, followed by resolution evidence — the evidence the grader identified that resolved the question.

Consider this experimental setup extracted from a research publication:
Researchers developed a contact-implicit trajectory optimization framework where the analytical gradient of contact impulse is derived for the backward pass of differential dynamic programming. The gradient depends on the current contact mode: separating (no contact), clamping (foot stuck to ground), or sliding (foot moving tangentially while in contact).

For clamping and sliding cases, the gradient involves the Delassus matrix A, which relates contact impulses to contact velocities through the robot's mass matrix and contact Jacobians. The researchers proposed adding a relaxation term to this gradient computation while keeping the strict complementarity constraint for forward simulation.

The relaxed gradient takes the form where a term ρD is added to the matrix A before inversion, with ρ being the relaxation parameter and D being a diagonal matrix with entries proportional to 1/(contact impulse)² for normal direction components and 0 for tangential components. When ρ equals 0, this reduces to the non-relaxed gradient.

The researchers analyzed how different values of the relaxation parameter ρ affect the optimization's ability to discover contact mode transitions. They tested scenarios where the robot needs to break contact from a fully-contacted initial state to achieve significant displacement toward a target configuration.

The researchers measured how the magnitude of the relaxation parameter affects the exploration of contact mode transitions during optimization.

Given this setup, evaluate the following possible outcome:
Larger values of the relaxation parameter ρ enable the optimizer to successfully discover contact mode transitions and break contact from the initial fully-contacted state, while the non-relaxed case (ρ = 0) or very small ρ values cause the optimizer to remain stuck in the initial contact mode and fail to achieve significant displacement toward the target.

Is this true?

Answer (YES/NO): YES